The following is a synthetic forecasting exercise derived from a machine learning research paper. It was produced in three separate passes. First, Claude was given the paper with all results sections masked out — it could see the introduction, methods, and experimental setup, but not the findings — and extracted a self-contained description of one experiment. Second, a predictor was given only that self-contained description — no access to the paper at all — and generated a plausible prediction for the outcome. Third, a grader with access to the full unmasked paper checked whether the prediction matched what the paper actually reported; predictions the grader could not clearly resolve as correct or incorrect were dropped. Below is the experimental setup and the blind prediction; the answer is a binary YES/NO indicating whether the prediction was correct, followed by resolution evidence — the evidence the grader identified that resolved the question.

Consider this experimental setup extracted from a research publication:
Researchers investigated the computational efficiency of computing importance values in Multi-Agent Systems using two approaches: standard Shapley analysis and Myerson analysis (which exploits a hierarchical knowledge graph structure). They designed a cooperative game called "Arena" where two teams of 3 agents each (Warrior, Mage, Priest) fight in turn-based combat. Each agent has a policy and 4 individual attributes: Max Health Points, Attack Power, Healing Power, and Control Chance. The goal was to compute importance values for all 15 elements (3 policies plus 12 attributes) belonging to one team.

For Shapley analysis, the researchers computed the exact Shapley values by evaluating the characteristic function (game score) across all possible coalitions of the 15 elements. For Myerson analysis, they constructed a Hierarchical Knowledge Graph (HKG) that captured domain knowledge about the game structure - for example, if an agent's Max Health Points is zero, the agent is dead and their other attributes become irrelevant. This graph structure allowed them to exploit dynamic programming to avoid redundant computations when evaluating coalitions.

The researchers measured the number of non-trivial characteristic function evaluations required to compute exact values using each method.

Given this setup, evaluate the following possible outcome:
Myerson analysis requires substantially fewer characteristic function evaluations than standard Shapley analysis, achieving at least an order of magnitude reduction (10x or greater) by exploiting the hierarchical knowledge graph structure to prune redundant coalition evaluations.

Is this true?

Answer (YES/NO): YES